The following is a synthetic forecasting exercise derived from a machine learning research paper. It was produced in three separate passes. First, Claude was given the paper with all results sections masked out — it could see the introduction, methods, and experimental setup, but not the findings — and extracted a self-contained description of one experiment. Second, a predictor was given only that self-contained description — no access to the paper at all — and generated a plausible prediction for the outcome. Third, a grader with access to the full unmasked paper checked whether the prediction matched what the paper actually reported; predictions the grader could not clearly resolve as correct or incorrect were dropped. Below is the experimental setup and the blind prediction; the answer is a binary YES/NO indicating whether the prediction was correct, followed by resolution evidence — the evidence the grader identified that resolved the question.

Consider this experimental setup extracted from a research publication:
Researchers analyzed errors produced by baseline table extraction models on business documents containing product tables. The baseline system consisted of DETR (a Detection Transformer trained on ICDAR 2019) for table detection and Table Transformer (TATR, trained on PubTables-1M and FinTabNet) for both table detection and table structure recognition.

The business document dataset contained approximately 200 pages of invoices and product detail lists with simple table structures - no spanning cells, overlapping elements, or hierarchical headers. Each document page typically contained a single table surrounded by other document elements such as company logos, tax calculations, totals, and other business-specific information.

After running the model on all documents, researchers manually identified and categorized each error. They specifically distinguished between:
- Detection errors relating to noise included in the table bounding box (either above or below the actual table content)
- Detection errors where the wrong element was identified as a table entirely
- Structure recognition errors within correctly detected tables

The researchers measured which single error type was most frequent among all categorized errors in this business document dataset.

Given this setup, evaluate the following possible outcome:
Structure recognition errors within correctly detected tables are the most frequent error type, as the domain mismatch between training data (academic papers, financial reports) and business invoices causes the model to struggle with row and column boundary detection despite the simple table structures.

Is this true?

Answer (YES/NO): NO